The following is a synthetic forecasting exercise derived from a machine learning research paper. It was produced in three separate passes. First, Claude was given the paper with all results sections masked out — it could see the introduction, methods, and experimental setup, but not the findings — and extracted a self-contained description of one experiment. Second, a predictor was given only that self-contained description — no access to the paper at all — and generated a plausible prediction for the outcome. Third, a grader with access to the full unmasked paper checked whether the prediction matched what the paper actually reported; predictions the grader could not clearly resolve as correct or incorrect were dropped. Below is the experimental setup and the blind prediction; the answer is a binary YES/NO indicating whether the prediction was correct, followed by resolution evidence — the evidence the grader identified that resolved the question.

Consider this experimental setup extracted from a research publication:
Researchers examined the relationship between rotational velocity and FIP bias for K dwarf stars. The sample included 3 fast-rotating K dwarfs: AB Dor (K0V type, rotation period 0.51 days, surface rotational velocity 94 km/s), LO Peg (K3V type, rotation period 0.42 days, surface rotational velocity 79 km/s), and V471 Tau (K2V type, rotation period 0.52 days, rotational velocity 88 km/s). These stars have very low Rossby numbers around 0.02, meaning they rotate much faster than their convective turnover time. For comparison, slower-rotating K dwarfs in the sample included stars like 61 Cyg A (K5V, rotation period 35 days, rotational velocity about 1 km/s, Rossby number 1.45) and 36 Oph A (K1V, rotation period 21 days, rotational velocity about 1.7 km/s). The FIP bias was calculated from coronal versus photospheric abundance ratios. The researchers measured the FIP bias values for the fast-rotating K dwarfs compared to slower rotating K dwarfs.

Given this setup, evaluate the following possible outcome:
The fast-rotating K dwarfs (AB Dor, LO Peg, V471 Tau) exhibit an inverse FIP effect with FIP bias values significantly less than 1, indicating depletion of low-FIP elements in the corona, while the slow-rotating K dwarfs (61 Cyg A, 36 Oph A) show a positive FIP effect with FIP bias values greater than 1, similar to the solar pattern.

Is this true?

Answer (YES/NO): NO